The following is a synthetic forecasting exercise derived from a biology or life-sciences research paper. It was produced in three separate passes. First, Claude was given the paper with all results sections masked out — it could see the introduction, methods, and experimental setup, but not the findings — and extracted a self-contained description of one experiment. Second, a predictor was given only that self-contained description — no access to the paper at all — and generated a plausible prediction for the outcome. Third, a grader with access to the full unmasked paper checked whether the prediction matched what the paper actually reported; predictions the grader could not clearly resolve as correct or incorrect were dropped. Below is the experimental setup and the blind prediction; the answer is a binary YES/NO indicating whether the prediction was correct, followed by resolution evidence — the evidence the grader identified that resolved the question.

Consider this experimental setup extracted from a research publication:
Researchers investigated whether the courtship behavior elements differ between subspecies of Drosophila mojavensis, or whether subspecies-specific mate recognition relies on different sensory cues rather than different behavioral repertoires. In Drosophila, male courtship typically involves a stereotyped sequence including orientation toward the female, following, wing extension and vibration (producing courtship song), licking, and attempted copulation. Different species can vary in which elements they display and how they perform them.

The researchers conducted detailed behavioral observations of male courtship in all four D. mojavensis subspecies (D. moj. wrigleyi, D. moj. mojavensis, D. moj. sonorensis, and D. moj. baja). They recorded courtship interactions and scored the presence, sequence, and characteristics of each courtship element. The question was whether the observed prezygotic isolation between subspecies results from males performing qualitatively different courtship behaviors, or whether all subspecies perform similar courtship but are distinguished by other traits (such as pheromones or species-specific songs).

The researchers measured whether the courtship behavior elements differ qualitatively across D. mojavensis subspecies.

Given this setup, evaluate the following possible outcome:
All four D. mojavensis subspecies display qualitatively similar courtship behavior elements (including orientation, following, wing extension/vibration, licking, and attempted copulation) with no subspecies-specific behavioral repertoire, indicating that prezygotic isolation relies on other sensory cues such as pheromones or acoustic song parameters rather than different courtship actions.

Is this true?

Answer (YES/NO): YES